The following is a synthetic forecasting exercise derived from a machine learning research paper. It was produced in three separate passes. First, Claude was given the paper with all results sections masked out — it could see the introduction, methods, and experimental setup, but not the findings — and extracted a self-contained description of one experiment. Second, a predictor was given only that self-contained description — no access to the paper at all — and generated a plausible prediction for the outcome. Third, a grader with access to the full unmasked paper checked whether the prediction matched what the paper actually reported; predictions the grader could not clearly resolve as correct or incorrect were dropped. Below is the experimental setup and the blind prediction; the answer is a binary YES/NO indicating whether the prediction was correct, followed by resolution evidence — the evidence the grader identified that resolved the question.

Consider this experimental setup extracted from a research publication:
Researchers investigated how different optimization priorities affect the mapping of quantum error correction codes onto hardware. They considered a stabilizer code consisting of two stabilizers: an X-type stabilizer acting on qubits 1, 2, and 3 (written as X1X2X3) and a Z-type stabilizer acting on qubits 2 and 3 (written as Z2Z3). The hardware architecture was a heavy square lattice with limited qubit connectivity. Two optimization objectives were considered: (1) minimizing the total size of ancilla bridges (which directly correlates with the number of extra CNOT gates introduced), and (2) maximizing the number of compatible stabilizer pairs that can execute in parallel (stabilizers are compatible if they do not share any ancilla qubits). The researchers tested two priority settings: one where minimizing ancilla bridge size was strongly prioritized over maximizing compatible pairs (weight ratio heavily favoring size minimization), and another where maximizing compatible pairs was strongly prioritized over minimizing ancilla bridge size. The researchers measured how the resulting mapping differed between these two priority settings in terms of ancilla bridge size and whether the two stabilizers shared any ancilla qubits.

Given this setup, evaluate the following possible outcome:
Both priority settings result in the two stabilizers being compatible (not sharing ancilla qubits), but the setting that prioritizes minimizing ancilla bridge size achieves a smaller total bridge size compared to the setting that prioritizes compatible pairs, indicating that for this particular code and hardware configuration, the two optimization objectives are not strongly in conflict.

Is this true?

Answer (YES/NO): NO